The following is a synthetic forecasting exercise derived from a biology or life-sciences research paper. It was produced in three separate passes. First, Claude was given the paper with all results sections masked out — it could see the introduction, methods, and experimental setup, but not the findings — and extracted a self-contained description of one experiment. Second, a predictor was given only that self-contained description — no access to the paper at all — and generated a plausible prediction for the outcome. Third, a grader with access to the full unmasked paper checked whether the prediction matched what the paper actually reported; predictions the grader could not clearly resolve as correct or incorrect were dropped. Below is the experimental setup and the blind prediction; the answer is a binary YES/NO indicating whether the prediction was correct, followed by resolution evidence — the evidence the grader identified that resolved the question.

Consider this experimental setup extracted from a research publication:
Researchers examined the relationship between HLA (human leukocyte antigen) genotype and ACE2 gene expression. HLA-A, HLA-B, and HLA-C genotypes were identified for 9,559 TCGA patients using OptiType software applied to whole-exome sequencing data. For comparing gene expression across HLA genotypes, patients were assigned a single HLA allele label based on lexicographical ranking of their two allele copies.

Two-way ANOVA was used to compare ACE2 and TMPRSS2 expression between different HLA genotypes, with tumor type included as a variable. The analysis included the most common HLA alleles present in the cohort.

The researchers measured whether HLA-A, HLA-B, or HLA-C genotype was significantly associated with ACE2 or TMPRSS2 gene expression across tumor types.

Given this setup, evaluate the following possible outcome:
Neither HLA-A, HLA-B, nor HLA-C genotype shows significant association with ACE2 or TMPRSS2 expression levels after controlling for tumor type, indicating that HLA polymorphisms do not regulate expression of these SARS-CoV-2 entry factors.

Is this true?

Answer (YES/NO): YES